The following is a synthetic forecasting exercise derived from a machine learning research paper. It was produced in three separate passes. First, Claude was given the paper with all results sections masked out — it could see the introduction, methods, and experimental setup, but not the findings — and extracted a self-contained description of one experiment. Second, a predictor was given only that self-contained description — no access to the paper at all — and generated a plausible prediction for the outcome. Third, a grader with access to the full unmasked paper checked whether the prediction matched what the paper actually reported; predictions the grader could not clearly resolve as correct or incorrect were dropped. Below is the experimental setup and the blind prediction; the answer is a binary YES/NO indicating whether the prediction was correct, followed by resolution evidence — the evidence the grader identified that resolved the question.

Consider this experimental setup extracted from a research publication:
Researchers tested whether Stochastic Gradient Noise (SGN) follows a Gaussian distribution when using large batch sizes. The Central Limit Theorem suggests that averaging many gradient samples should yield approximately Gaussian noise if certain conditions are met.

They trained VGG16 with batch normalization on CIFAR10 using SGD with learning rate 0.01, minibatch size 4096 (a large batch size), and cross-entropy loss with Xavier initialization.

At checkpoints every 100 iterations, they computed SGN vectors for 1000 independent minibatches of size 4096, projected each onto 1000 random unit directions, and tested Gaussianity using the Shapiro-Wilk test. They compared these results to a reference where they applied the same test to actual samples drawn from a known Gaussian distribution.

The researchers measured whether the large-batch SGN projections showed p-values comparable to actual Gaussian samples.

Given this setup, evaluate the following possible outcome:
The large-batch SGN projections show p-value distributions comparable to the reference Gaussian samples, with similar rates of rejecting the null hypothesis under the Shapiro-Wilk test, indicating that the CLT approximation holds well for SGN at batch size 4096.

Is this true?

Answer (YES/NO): YES